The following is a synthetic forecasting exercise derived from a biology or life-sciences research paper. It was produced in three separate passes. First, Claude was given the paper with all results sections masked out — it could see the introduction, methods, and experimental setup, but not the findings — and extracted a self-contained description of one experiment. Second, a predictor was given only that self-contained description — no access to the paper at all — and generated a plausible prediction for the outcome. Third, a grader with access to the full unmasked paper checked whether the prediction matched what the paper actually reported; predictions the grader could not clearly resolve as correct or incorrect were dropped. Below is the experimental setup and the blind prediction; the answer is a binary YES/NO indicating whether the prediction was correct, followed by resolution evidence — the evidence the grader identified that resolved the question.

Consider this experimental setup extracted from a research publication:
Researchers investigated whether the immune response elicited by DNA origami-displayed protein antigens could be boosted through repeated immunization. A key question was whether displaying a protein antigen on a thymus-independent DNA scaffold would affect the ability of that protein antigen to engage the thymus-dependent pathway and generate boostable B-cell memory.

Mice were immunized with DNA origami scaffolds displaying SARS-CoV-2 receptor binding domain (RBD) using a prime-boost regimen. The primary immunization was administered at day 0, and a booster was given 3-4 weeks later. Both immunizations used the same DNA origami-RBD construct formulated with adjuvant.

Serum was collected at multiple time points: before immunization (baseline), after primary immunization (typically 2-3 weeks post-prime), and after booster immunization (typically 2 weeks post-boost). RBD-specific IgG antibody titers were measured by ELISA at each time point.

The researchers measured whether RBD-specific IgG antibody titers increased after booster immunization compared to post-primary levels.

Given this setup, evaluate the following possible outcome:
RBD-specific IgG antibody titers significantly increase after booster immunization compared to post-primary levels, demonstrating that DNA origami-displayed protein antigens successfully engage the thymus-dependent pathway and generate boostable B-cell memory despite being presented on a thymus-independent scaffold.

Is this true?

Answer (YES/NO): YES